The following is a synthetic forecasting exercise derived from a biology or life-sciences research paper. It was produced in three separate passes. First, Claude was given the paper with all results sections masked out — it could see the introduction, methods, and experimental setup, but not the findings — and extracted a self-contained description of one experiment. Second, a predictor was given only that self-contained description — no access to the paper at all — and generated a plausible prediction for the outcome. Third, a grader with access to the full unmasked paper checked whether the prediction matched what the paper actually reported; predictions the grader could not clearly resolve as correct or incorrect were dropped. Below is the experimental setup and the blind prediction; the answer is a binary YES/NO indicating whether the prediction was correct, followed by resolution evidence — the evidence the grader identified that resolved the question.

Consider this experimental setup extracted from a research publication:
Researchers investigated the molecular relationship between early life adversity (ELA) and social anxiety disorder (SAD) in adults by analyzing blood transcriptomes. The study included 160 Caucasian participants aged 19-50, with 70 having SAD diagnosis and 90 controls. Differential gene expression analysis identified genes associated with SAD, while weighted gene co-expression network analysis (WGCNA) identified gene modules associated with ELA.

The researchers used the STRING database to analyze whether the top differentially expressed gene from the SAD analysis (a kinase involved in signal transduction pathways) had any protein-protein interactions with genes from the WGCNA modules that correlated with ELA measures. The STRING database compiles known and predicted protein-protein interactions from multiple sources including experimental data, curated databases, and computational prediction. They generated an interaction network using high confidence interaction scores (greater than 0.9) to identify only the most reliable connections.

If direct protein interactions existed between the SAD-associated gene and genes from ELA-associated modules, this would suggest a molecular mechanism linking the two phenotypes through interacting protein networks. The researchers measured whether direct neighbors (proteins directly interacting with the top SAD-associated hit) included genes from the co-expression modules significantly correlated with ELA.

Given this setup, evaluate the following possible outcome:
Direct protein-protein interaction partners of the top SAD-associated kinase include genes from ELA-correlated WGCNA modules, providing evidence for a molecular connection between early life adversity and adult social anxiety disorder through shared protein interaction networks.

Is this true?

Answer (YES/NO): YES